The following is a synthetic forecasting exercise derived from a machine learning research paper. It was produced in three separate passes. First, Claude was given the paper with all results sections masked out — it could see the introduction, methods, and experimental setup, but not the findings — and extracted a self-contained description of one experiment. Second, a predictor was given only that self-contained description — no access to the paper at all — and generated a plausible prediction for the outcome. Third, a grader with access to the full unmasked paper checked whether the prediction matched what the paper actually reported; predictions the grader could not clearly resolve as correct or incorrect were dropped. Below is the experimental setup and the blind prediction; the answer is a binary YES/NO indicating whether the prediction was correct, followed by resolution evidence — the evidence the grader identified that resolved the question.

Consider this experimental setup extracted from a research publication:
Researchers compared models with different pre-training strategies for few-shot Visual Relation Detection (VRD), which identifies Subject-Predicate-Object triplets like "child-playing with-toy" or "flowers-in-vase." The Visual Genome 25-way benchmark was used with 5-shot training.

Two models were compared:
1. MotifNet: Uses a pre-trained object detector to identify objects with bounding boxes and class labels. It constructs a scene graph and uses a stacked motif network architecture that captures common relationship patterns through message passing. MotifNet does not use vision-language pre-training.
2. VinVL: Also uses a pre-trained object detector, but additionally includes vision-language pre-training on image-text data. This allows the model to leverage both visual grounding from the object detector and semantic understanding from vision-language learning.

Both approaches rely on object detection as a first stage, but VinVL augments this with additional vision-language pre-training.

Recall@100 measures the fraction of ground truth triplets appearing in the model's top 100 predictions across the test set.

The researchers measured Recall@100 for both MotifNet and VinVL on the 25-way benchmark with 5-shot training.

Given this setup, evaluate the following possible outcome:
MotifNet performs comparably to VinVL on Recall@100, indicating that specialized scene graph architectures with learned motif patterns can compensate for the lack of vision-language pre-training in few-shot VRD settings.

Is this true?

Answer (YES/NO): NO